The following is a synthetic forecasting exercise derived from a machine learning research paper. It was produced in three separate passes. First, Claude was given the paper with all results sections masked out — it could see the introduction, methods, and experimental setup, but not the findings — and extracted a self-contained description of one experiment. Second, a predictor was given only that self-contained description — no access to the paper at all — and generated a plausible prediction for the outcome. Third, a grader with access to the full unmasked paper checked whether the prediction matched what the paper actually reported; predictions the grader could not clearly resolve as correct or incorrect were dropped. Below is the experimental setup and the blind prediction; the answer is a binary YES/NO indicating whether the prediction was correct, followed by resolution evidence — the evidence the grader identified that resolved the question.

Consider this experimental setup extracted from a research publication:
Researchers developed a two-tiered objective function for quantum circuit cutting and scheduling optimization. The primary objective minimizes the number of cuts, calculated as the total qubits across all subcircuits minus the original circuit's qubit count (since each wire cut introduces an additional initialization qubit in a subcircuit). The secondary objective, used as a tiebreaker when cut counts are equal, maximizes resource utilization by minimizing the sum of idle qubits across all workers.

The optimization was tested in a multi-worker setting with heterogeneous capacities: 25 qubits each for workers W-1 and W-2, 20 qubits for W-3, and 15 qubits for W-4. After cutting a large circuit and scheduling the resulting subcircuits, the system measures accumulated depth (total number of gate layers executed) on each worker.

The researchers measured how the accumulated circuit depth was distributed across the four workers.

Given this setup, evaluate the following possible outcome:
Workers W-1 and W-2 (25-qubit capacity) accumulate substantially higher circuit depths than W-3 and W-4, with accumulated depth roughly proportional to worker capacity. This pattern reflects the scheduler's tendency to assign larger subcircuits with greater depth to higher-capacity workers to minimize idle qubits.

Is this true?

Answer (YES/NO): NO